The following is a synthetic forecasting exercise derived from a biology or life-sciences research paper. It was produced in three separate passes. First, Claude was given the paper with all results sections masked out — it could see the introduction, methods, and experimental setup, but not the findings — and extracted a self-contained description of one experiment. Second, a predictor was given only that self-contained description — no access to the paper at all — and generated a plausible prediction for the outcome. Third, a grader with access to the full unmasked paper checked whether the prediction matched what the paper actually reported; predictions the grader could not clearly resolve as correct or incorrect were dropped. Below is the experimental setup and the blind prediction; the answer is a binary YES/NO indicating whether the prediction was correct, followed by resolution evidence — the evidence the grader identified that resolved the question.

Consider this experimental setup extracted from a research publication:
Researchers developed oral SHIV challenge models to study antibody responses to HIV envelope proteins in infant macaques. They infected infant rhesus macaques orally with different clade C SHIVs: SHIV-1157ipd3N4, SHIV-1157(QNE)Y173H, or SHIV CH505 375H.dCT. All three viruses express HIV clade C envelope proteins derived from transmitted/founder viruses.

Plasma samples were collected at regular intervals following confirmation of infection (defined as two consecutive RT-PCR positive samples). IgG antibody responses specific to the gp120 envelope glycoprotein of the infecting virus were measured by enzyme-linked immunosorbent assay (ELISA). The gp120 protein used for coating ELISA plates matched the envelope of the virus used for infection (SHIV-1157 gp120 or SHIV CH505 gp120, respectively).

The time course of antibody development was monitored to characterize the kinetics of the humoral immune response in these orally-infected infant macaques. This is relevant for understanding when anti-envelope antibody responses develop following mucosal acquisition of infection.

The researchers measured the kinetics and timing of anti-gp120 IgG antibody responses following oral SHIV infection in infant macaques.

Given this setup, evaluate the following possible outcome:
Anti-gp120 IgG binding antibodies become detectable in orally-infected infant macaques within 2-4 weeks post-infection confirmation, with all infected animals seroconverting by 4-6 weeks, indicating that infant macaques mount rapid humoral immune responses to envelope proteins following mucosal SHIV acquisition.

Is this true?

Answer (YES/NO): NO